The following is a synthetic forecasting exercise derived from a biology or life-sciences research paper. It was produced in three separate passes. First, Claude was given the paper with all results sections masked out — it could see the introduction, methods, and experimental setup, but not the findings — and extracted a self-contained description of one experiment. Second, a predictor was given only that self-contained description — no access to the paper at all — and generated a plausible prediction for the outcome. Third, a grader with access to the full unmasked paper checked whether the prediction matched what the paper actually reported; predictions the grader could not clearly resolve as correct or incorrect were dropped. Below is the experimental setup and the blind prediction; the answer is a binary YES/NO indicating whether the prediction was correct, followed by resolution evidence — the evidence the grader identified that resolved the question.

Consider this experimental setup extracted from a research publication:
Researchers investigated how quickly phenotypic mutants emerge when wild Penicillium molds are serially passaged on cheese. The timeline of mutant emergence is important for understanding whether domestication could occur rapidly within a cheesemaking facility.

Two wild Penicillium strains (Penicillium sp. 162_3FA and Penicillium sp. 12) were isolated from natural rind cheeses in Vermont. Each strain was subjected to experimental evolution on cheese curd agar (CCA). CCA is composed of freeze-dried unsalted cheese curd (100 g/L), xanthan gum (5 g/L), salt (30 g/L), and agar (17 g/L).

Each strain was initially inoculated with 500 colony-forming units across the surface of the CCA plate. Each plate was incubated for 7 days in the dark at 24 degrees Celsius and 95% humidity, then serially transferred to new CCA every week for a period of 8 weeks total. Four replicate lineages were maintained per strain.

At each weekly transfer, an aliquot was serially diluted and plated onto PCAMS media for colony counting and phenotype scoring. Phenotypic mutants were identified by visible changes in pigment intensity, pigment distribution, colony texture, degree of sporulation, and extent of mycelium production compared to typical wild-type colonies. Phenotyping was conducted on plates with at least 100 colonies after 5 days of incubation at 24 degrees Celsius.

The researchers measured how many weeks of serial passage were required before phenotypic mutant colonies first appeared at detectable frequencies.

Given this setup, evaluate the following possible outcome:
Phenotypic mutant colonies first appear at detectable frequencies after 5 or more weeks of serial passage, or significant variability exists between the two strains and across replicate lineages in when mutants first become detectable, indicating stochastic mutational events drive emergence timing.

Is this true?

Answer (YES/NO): NO